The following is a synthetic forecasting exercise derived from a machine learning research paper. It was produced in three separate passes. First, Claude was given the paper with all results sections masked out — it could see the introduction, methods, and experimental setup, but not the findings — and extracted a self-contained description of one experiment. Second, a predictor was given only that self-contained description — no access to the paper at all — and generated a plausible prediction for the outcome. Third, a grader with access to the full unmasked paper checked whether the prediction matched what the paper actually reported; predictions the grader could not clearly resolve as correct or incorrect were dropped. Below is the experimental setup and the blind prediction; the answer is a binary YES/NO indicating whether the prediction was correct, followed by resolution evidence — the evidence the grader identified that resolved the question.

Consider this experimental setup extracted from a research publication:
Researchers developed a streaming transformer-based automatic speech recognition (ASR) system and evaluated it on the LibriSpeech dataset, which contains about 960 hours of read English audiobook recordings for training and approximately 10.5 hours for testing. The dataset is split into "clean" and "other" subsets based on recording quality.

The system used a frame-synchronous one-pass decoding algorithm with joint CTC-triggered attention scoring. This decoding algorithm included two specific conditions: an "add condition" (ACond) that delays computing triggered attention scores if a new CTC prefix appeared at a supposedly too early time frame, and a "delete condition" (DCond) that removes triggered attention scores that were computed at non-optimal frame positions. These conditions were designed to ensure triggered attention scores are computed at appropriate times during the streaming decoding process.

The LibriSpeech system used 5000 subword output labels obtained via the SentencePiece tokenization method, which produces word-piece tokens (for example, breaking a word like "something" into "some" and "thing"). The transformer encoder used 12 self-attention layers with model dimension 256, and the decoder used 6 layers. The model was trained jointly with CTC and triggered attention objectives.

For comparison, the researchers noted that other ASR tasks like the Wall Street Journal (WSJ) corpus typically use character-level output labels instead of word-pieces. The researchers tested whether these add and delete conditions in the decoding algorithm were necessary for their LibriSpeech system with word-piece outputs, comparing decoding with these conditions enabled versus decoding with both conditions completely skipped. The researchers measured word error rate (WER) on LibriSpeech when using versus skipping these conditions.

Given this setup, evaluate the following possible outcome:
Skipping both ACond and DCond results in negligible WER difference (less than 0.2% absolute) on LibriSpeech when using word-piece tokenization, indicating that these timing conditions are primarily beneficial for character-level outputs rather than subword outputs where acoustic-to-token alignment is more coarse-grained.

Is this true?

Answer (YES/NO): YES